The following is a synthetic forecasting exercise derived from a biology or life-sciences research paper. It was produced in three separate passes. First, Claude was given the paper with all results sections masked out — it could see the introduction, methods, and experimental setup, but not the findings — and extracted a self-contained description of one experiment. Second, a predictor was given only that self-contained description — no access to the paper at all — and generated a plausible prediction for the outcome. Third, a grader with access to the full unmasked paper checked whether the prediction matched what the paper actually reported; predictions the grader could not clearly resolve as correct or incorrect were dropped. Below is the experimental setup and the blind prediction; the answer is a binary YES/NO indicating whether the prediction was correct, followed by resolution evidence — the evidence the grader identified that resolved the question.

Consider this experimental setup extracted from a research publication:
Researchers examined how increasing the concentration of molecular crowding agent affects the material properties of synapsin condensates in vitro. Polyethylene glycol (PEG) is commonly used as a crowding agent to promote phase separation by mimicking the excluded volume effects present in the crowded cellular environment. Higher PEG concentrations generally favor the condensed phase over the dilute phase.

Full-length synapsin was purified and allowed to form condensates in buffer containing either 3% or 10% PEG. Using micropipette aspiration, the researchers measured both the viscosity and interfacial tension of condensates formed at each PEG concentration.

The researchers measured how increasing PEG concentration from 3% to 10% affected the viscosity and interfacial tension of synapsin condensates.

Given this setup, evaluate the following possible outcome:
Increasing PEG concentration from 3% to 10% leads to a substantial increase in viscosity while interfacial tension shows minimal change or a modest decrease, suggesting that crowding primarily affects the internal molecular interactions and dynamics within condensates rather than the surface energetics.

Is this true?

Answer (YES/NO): NO